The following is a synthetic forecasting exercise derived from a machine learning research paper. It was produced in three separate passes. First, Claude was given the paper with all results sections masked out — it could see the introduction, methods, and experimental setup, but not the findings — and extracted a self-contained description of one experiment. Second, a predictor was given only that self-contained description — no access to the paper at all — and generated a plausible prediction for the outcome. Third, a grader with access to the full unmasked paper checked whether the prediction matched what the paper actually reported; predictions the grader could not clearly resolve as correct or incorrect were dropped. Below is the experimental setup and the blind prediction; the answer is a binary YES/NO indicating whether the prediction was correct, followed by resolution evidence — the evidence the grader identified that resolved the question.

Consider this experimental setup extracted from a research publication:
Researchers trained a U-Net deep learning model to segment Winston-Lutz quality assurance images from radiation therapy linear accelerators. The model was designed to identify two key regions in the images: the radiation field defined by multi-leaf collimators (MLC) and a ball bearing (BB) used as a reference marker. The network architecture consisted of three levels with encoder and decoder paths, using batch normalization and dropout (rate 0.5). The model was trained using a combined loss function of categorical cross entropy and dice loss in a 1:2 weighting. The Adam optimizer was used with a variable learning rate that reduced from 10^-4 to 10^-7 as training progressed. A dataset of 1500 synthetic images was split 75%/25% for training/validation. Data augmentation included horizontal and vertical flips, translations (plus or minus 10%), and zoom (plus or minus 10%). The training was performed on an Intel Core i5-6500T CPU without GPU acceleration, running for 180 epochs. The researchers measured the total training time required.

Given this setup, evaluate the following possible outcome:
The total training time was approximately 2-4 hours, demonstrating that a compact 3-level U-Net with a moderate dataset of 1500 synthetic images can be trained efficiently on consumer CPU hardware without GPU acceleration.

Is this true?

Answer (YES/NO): NO